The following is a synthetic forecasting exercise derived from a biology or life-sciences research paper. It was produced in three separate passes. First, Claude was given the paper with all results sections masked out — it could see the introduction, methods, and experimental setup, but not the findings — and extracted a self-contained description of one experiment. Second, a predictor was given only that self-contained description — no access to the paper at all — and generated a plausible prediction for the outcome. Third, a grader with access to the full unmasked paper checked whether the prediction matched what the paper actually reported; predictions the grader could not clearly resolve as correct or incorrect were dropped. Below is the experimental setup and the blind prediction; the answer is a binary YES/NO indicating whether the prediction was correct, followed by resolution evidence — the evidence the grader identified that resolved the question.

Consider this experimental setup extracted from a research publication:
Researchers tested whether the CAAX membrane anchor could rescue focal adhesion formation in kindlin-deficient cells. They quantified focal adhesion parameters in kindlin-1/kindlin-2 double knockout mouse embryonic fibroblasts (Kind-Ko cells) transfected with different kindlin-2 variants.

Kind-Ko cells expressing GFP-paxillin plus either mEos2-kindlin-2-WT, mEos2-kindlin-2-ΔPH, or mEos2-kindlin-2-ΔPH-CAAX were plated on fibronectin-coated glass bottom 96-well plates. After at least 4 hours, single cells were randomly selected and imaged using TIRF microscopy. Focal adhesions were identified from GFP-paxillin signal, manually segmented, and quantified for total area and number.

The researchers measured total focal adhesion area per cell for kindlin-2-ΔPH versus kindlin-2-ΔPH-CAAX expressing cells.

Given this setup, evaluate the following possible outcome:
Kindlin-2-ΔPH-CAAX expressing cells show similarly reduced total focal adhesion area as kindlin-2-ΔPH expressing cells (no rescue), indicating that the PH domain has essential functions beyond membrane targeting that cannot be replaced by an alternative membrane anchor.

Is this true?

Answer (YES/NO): NO